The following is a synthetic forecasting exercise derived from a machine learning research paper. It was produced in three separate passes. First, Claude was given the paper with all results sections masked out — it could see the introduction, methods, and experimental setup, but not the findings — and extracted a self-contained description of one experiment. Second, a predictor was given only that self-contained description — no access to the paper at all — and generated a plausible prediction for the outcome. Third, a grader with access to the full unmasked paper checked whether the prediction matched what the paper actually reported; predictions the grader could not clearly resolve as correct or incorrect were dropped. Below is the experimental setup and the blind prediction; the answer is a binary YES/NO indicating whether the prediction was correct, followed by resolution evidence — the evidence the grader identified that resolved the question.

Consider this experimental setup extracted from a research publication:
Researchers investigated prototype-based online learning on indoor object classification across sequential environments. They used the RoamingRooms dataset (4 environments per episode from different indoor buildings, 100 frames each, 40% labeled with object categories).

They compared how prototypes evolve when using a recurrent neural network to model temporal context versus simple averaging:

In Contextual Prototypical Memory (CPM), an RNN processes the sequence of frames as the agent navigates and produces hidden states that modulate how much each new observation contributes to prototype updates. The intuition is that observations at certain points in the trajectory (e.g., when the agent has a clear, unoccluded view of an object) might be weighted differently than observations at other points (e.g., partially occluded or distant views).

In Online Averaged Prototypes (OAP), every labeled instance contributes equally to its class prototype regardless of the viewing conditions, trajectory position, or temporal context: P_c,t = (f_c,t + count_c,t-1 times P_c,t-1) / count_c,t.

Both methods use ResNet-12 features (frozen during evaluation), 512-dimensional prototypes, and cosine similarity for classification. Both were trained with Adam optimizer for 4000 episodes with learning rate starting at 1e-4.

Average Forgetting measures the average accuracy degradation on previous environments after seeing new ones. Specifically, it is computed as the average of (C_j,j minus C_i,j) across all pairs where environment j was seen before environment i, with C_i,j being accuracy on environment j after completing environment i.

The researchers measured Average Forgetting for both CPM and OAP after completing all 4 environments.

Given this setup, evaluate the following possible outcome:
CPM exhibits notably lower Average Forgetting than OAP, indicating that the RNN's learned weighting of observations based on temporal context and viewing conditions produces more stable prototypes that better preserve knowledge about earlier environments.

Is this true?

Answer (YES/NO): NO